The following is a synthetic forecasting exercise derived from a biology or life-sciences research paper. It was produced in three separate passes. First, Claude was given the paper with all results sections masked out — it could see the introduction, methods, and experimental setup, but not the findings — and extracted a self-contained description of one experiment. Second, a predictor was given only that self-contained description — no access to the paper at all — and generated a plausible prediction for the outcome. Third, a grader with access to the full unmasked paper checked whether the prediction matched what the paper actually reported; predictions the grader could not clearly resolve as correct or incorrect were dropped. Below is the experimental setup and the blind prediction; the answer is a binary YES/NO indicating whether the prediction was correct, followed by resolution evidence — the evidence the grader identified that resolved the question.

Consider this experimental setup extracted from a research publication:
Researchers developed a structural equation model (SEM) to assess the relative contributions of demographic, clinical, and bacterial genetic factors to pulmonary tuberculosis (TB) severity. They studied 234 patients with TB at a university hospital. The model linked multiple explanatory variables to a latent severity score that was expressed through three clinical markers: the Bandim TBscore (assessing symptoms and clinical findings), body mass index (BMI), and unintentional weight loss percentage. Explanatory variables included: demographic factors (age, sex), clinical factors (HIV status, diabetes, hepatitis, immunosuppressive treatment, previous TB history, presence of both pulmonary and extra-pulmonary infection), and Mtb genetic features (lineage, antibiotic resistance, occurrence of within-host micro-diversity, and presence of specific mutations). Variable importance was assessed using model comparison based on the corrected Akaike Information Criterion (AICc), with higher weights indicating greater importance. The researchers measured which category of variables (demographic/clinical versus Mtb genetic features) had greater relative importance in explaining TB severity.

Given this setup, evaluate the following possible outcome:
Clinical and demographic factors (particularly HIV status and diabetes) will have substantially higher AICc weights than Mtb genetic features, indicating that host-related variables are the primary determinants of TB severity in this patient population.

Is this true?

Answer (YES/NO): NO